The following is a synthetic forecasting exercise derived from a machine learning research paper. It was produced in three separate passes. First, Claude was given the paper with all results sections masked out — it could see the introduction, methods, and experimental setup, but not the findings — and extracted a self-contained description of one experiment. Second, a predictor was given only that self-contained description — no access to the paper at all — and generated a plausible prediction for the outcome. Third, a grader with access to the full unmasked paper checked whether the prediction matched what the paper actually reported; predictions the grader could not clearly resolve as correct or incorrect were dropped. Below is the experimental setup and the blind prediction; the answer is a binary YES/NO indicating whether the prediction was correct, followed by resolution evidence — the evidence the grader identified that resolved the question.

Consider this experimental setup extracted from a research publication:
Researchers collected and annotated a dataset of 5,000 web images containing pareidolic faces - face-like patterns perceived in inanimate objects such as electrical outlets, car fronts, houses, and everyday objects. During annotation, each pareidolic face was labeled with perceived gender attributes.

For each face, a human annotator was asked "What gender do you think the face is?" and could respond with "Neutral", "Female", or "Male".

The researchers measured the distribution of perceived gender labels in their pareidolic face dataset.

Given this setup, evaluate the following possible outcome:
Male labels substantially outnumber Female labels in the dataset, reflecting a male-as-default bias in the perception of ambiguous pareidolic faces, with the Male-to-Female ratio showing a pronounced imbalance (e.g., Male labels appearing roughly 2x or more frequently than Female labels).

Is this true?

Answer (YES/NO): YES